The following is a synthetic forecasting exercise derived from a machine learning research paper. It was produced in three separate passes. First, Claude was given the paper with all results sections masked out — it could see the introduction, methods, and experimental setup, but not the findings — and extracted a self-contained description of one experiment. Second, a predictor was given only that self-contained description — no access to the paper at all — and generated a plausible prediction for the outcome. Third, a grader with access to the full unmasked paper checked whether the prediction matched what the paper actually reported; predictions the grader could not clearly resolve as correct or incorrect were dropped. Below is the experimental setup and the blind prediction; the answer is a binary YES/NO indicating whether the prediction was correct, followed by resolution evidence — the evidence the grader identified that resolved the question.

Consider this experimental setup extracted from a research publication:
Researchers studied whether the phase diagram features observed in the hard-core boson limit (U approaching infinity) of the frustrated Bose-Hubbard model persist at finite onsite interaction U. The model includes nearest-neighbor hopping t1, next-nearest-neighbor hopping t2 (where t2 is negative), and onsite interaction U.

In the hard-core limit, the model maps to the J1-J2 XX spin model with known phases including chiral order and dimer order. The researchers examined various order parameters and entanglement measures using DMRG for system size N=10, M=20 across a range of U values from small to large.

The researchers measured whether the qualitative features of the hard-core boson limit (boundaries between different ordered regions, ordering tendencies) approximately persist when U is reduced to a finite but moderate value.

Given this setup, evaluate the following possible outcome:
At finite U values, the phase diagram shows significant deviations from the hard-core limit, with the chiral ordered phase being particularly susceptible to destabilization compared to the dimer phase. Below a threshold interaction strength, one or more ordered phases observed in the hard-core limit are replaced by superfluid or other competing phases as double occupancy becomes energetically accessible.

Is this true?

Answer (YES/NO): NO